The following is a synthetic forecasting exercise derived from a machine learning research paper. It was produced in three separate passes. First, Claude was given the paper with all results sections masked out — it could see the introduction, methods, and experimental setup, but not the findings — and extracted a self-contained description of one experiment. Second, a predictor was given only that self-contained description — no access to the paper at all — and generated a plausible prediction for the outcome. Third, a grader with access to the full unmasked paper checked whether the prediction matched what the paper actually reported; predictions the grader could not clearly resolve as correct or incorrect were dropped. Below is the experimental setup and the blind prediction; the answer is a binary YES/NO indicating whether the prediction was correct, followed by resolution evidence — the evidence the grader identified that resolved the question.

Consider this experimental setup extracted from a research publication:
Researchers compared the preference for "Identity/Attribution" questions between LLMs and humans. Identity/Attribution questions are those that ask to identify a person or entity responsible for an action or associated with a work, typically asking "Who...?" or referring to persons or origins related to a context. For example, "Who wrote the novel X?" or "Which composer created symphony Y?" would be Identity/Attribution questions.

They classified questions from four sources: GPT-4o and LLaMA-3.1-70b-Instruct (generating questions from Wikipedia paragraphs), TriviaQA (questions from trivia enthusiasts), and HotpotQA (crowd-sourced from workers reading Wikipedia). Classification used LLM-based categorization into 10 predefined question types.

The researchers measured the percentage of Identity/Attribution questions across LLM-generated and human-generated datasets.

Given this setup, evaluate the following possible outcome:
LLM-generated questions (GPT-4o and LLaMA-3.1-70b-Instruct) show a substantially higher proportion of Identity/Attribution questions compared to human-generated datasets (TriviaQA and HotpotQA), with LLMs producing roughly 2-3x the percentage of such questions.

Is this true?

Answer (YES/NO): NO